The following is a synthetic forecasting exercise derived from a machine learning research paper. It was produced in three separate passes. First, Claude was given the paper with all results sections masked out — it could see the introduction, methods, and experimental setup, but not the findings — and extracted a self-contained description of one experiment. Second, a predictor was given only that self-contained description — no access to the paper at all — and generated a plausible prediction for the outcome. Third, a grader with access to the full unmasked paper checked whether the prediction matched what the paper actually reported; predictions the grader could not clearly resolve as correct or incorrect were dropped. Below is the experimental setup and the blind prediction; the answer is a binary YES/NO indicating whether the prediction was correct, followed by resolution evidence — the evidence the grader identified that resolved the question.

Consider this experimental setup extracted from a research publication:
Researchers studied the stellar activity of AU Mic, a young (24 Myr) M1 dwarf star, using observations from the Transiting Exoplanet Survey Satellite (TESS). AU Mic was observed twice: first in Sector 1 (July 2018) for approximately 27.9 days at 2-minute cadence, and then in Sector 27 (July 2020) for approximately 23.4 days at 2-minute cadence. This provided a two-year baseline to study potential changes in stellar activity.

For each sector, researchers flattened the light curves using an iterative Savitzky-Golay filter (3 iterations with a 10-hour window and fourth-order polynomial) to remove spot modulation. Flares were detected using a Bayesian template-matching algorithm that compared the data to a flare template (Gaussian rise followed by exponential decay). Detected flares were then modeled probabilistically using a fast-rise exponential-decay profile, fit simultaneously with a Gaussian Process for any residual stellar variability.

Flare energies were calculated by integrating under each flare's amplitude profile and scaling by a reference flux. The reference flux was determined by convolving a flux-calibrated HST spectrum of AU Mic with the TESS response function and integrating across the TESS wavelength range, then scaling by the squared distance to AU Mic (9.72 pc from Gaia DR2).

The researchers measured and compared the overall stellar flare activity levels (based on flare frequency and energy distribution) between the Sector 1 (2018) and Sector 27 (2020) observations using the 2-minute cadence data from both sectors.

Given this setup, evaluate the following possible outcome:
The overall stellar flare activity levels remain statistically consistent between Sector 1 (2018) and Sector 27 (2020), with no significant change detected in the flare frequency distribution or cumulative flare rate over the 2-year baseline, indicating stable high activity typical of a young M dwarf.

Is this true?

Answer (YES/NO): NO